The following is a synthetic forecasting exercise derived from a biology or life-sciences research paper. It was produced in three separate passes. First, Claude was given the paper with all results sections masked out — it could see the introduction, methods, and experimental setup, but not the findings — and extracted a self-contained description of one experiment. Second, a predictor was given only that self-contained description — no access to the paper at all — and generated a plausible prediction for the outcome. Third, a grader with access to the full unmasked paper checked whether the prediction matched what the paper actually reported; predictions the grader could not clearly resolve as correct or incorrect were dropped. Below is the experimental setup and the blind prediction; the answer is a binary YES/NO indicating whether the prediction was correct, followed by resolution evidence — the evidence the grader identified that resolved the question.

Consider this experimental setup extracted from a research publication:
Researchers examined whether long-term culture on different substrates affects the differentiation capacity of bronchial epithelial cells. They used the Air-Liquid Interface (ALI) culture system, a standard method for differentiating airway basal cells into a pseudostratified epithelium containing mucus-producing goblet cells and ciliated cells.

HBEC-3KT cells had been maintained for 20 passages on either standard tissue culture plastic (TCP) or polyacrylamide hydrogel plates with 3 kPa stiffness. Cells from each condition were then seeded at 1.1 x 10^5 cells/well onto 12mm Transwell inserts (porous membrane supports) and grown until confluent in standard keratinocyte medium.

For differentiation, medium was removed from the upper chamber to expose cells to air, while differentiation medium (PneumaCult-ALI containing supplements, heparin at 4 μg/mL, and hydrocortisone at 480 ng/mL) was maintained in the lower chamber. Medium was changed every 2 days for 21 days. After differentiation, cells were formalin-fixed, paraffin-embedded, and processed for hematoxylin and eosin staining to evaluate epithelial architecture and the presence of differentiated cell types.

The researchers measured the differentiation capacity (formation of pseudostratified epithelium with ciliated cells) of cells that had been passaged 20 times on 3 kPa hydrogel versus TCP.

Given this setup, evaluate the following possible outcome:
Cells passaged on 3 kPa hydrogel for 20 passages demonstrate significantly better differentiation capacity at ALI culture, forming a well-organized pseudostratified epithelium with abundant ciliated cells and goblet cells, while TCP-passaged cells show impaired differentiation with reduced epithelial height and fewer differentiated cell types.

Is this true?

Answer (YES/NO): NO